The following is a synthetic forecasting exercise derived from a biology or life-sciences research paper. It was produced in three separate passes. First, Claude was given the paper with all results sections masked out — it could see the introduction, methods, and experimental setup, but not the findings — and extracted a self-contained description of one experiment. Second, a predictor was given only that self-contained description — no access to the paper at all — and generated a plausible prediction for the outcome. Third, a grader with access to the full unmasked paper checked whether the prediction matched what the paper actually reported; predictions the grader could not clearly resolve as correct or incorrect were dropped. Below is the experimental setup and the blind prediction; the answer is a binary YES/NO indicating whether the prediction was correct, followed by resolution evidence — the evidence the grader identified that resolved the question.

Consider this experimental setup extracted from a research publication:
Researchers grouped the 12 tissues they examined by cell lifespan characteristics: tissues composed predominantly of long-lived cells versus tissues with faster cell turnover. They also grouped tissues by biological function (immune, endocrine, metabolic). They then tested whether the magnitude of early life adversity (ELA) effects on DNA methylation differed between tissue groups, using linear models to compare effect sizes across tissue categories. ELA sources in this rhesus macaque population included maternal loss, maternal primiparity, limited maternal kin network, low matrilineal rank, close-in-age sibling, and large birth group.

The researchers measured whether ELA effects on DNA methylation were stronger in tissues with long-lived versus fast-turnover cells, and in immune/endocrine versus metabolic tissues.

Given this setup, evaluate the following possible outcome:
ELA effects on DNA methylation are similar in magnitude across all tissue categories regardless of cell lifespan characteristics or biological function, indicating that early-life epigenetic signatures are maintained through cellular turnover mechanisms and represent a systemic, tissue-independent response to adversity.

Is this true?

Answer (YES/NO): NO